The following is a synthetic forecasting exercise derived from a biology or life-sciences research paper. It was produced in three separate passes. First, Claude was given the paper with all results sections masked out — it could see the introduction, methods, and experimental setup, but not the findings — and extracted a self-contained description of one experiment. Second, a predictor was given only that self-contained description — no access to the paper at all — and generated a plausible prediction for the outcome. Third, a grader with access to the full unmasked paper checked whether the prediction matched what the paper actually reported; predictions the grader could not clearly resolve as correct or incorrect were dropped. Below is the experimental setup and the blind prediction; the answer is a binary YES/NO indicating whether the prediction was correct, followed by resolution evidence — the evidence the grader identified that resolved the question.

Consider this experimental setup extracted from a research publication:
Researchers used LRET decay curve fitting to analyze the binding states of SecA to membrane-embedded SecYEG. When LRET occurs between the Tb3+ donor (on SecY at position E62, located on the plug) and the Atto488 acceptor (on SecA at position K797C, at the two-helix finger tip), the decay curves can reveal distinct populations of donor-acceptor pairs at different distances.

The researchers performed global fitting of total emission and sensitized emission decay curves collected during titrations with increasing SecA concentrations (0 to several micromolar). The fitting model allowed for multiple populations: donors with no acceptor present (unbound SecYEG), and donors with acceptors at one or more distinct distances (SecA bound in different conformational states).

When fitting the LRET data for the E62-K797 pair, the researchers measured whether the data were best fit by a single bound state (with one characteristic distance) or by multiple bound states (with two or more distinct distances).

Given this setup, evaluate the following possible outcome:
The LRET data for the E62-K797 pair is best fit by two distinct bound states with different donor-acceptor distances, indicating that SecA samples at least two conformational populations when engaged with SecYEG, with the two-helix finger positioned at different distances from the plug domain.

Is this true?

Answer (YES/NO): YES